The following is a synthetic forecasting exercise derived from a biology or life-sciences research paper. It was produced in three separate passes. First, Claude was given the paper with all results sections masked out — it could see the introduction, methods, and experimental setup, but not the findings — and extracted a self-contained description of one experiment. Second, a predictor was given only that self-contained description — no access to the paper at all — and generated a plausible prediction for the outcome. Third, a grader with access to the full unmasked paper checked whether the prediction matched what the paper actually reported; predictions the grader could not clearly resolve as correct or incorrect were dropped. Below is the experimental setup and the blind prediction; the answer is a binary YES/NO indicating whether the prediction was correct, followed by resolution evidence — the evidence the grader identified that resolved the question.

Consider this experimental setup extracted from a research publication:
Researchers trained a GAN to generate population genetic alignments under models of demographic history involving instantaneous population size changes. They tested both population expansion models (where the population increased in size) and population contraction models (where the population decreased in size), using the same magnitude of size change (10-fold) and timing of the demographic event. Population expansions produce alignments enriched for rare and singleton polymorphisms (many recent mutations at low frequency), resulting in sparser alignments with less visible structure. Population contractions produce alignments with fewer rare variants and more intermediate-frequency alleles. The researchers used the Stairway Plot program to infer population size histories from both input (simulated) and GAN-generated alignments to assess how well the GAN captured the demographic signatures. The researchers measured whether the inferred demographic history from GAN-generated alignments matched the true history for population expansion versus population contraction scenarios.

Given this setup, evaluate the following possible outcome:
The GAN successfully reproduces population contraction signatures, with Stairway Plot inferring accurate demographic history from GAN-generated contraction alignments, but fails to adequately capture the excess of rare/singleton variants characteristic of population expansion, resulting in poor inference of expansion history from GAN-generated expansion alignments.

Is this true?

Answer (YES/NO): NO